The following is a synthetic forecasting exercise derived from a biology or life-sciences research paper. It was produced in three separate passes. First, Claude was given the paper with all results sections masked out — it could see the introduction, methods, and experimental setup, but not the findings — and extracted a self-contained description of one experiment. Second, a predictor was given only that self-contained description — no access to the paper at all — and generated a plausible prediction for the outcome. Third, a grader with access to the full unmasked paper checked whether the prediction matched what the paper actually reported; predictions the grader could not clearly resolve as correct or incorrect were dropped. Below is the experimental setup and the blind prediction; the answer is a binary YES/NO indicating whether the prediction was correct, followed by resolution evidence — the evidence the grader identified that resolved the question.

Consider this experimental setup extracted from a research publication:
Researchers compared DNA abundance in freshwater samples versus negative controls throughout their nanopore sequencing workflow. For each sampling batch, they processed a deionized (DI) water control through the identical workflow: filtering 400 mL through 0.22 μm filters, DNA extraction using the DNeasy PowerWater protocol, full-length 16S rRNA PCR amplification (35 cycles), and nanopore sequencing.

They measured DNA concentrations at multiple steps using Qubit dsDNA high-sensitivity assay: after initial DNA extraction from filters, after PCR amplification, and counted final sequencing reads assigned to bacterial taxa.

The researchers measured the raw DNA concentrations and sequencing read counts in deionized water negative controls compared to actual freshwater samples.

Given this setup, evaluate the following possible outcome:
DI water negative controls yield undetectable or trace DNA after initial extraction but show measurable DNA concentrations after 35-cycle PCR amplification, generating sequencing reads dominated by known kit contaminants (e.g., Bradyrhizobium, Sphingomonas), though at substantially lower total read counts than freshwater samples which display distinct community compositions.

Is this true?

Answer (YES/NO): NO